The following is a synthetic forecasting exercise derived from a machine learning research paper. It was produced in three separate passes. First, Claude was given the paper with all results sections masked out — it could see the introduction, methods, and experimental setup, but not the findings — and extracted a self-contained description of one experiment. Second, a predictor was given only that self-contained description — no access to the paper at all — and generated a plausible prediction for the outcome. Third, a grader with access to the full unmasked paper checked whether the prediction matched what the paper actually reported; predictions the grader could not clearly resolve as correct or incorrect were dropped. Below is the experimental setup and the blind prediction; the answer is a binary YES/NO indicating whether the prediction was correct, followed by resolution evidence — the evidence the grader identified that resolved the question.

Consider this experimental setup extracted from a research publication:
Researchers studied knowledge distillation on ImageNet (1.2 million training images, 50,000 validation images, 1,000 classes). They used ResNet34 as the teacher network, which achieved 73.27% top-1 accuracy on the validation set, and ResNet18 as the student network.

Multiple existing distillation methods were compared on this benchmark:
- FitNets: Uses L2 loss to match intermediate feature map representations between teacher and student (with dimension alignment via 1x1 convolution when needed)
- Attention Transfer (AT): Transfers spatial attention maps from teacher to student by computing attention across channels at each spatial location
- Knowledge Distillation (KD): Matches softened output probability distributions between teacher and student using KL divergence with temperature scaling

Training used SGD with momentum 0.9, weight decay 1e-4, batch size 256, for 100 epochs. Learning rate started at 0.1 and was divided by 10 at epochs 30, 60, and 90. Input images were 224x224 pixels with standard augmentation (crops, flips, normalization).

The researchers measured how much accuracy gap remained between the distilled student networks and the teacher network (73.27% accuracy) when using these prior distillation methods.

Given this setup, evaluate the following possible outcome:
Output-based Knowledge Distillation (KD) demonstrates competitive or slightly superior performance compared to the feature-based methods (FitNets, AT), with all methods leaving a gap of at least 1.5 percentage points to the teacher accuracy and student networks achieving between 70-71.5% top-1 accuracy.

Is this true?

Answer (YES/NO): NO